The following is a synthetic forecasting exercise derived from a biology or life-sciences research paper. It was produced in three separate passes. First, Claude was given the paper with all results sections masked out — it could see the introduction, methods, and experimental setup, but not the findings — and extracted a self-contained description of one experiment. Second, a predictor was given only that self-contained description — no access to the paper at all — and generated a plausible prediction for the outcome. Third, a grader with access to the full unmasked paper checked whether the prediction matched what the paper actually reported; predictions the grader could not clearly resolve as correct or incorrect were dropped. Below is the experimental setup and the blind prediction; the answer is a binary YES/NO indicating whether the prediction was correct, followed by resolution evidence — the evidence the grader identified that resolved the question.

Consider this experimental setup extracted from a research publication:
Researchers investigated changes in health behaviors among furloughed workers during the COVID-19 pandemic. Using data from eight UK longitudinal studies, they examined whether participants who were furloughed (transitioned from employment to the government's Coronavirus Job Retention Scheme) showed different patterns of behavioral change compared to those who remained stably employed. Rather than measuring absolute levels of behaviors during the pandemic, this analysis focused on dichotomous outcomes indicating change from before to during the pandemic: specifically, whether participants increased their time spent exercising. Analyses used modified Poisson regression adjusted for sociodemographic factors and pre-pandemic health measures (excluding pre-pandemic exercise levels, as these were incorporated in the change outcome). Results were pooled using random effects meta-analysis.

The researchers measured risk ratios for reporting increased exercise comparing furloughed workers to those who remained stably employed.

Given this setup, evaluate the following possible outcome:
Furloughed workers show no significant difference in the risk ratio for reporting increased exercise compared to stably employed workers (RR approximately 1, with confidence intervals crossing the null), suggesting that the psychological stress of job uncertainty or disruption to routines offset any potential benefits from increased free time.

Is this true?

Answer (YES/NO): NO